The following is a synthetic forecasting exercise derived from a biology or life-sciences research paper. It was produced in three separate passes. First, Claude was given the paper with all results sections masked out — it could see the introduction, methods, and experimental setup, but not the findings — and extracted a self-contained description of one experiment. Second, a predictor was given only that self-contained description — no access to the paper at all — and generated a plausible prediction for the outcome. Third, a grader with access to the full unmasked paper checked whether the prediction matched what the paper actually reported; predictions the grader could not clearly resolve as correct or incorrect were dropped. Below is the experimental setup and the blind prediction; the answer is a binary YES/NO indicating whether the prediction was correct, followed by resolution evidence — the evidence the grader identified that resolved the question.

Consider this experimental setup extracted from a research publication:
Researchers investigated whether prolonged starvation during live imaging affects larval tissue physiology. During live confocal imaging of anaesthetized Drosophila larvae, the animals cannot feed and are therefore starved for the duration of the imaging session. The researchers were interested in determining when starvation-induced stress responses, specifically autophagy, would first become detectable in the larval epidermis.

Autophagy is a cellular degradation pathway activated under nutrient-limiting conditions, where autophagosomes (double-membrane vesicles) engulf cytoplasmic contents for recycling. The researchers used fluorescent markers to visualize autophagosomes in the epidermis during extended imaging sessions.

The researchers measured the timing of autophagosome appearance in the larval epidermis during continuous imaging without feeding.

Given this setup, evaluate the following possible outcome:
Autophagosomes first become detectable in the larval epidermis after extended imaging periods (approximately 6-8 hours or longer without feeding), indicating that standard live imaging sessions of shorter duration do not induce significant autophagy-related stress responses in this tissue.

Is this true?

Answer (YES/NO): NO